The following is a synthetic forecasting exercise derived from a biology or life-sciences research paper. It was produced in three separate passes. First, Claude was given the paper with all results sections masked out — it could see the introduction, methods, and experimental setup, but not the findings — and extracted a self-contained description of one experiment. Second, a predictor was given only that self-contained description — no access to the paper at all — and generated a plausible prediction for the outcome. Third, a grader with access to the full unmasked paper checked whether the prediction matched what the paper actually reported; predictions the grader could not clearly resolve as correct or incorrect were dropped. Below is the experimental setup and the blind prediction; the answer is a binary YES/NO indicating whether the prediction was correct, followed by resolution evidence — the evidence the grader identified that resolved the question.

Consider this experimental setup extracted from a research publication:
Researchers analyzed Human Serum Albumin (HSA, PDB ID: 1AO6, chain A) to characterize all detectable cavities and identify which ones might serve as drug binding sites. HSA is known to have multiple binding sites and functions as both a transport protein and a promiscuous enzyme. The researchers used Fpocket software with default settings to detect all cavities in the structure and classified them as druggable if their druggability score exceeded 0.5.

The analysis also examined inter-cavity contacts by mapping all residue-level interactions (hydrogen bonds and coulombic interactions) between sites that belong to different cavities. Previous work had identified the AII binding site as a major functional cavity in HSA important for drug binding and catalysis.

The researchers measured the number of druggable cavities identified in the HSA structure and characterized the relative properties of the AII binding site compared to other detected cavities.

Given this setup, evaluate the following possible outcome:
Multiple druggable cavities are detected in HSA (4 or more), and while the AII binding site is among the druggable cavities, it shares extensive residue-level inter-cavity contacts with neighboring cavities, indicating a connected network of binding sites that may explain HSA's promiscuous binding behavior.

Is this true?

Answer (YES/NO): NO